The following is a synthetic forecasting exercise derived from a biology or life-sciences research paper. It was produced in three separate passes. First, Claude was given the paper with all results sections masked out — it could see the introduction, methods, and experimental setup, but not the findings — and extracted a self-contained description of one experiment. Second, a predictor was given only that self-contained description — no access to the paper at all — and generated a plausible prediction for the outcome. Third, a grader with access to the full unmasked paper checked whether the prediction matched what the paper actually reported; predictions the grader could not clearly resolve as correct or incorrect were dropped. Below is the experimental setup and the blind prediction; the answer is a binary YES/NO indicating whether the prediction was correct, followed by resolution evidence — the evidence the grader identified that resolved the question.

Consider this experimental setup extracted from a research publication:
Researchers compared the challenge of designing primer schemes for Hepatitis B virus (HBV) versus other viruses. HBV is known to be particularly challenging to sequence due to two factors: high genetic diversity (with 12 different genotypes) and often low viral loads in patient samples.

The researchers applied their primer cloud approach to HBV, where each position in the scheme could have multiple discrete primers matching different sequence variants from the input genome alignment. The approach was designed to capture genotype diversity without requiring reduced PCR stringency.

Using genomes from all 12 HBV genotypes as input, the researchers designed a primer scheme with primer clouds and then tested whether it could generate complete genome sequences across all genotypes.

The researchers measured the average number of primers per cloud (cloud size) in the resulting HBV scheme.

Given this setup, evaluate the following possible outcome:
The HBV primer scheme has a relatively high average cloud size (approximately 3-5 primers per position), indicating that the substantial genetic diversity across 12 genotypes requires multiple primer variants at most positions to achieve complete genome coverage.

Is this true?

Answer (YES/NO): NO